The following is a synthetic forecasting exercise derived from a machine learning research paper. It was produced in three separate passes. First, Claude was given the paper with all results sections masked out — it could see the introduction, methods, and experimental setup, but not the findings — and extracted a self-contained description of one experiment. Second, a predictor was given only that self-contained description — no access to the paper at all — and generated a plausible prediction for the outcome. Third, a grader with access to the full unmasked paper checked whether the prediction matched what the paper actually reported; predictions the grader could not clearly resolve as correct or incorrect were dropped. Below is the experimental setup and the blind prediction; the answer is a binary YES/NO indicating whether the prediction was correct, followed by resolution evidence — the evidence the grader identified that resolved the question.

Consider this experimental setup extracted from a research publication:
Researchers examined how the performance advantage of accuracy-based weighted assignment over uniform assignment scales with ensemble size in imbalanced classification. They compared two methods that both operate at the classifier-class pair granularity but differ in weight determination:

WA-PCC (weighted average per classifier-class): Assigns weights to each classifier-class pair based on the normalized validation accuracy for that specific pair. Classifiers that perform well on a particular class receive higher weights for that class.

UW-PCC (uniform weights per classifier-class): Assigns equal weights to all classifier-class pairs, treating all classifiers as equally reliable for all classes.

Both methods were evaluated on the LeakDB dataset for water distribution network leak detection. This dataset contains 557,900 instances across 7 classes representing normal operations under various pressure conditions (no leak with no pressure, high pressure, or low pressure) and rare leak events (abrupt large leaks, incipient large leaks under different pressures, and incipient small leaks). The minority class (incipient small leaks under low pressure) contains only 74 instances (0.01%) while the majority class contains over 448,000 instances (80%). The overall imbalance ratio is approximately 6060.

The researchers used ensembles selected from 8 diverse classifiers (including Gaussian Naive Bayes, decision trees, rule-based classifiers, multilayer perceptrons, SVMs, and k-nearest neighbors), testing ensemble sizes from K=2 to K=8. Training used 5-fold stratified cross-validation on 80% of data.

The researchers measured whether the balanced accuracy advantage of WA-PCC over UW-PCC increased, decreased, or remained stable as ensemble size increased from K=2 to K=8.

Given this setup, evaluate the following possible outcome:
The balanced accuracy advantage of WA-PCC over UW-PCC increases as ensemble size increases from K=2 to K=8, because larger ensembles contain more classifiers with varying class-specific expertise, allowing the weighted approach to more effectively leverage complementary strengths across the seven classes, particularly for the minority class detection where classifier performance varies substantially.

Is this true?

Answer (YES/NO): YES